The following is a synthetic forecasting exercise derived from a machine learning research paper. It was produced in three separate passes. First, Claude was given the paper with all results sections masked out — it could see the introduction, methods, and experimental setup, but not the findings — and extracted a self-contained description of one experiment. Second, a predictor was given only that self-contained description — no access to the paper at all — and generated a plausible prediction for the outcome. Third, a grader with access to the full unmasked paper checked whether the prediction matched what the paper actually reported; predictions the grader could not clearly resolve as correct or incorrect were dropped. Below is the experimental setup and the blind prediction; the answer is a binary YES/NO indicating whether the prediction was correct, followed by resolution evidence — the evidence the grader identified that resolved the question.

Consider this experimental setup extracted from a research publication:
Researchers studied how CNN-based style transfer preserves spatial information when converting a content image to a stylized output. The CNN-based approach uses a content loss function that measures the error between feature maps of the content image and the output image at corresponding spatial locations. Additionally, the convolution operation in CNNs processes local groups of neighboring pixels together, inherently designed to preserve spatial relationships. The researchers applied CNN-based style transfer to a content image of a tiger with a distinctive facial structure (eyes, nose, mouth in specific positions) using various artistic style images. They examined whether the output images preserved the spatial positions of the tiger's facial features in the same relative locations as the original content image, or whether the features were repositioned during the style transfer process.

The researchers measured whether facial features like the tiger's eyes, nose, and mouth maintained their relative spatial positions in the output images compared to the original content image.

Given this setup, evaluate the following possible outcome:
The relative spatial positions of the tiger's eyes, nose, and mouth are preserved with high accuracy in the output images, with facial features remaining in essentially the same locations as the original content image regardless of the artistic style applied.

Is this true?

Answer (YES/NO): YES